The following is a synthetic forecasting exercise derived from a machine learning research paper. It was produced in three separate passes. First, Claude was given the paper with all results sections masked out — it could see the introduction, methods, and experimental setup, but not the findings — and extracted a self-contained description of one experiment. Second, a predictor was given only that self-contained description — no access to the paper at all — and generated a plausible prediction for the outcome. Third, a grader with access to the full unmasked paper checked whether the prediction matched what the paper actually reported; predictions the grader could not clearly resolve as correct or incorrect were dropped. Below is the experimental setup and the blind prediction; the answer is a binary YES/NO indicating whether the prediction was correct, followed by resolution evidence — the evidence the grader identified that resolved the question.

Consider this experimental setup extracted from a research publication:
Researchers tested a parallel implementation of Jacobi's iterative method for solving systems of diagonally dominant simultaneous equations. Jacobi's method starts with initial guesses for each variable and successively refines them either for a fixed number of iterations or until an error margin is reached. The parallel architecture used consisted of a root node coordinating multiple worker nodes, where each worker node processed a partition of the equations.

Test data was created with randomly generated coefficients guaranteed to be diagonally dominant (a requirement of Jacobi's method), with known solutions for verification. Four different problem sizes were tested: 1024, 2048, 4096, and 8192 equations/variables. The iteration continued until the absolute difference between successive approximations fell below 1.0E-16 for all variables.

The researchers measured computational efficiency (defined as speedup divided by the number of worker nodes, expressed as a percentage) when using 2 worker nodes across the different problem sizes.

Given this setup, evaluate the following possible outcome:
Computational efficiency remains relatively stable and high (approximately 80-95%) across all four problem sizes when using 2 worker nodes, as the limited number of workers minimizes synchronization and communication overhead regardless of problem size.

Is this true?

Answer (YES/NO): NO